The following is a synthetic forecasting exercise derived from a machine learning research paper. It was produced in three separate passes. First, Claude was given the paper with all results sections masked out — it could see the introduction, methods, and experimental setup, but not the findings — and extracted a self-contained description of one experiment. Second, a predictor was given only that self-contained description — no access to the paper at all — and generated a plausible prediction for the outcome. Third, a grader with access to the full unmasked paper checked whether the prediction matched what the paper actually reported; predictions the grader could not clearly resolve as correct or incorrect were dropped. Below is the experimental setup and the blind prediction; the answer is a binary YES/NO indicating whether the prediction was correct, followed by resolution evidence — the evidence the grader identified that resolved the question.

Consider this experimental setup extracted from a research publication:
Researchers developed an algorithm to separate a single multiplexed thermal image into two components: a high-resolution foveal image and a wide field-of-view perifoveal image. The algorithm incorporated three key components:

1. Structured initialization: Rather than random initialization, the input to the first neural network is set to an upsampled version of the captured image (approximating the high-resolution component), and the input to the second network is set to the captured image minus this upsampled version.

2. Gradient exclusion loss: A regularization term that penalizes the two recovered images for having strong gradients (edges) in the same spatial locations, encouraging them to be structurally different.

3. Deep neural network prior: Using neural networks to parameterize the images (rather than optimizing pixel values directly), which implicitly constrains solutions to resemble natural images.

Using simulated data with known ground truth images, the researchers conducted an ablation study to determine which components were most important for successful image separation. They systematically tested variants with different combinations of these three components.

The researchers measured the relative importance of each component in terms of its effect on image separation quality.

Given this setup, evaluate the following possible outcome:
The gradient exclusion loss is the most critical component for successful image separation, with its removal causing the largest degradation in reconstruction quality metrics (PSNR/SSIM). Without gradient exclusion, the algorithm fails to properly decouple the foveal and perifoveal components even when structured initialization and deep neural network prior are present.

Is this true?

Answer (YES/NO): NO